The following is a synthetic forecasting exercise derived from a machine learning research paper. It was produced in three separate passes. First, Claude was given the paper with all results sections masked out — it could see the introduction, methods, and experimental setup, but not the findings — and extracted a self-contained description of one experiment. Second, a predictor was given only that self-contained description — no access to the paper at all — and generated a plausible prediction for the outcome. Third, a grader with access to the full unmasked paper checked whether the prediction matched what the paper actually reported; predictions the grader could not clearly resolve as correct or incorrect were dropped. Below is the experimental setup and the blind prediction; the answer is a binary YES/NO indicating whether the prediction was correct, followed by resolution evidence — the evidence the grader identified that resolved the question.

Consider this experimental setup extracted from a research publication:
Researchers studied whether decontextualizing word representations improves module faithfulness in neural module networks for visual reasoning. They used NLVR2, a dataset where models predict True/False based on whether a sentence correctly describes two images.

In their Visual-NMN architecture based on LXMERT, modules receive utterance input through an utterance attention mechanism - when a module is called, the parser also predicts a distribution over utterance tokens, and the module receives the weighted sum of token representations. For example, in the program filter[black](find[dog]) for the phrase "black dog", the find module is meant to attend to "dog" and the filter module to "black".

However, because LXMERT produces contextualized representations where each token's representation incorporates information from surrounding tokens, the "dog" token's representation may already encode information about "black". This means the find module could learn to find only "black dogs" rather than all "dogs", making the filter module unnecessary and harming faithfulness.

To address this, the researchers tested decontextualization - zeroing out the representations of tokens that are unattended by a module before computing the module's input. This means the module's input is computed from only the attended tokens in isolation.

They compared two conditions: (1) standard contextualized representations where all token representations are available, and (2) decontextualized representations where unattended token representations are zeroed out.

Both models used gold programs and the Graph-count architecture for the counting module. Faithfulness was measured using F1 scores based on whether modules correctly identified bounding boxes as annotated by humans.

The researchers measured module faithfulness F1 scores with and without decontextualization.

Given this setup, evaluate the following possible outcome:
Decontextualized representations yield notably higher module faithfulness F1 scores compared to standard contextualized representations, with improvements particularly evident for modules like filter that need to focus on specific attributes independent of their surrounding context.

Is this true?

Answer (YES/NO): NO